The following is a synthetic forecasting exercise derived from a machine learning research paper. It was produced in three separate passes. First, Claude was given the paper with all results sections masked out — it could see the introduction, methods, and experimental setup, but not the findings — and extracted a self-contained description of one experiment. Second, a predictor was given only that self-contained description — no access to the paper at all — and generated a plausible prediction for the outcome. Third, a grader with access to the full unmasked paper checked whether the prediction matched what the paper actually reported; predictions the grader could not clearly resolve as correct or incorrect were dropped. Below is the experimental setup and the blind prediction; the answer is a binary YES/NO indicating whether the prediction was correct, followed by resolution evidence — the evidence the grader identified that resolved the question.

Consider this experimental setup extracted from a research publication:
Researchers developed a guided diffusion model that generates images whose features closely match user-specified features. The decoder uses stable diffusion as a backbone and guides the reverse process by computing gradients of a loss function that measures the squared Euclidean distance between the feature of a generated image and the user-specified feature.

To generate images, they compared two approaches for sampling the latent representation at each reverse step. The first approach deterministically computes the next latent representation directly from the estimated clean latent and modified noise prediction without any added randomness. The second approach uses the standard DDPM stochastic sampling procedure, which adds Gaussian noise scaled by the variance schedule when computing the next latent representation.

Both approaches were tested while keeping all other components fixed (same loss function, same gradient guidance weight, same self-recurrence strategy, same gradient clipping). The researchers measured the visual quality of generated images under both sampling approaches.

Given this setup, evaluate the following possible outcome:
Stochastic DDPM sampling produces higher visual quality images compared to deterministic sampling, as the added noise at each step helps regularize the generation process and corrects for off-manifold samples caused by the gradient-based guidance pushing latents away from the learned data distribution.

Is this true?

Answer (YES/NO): YES